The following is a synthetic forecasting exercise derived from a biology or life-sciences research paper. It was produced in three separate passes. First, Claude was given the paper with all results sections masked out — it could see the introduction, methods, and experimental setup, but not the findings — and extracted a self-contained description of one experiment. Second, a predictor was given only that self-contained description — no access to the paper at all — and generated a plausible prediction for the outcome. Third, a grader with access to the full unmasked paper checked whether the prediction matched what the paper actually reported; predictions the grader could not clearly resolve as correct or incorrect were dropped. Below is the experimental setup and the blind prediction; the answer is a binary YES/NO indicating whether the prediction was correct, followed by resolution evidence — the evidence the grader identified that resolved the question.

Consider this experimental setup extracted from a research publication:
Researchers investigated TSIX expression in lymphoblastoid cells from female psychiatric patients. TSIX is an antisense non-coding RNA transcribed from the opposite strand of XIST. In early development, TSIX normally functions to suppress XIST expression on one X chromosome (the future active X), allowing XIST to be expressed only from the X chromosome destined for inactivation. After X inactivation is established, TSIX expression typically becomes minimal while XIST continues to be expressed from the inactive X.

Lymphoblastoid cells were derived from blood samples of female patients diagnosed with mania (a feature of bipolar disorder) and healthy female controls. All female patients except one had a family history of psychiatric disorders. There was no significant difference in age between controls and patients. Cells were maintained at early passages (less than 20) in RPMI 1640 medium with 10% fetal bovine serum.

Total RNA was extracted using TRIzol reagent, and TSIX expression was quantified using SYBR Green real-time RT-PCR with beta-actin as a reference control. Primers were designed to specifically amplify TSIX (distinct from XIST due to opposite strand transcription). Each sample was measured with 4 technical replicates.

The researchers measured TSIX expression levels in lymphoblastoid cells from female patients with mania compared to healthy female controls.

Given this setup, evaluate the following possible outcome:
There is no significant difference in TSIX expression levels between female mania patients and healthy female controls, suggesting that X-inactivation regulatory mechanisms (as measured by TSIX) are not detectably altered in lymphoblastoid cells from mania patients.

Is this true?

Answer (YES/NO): NO